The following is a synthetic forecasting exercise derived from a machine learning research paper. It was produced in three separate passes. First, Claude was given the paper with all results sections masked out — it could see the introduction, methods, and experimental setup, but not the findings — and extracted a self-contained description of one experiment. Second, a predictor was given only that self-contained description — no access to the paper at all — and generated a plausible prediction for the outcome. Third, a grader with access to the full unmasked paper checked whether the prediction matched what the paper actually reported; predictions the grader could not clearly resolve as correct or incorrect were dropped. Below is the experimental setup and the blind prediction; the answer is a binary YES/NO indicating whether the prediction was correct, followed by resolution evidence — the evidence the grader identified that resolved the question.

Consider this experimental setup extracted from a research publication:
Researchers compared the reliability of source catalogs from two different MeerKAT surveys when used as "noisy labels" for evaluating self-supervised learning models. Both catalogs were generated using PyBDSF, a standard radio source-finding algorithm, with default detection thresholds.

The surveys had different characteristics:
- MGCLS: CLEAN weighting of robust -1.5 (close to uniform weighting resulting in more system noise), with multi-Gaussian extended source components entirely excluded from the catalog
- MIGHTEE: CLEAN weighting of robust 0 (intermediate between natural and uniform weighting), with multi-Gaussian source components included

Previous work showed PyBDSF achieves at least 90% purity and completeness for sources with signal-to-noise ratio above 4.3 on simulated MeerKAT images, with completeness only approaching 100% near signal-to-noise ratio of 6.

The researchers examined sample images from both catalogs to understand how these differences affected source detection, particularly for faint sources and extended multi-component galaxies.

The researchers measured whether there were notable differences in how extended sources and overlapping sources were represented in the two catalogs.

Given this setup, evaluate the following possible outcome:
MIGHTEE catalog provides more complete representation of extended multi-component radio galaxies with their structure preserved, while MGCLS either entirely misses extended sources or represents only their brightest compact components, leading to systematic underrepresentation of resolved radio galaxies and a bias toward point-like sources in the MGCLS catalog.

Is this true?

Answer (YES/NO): NO